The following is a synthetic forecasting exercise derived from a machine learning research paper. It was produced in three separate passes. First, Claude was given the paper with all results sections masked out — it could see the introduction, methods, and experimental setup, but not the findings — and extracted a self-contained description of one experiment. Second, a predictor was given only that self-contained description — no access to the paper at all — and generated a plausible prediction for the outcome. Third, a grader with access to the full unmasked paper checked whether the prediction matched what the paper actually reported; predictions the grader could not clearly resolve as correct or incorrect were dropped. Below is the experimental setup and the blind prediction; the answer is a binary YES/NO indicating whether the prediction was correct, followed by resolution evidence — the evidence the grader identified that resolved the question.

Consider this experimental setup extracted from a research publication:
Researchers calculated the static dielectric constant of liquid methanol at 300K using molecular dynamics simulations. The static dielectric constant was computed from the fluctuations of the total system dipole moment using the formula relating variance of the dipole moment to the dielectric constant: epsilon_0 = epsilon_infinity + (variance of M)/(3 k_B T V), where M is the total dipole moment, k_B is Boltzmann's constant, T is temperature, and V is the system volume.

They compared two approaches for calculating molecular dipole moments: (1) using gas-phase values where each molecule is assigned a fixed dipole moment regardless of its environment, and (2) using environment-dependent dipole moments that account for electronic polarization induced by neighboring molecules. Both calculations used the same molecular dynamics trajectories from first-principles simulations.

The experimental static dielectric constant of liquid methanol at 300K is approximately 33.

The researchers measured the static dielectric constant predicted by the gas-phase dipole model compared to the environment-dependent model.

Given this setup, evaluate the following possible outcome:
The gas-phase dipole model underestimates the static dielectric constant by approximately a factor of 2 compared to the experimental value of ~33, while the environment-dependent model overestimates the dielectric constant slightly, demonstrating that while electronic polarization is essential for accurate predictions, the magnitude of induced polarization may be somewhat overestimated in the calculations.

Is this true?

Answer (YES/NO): NO